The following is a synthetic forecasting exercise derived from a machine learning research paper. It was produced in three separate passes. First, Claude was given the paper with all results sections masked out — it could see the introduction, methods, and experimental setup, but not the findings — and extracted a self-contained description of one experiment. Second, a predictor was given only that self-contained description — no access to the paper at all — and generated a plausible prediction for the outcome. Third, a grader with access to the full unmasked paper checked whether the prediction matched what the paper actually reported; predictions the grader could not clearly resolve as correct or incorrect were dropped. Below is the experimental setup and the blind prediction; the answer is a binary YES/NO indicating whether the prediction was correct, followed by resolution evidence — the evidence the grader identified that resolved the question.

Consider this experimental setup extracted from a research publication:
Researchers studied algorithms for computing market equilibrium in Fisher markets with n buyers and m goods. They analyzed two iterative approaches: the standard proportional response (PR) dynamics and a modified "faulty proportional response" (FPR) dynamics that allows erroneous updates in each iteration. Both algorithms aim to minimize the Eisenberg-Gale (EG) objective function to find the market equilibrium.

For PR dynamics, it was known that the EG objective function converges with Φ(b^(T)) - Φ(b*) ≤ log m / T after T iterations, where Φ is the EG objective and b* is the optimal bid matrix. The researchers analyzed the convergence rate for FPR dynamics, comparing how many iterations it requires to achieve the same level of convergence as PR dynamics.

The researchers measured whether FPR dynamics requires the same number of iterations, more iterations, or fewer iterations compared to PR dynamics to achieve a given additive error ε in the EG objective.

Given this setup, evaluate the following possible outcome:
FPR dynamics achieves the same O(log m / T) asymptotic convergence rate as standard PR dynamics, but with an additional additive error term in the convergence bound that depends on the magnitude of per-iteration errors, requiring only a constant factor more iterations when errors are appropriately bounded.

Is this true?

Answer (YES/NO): NO